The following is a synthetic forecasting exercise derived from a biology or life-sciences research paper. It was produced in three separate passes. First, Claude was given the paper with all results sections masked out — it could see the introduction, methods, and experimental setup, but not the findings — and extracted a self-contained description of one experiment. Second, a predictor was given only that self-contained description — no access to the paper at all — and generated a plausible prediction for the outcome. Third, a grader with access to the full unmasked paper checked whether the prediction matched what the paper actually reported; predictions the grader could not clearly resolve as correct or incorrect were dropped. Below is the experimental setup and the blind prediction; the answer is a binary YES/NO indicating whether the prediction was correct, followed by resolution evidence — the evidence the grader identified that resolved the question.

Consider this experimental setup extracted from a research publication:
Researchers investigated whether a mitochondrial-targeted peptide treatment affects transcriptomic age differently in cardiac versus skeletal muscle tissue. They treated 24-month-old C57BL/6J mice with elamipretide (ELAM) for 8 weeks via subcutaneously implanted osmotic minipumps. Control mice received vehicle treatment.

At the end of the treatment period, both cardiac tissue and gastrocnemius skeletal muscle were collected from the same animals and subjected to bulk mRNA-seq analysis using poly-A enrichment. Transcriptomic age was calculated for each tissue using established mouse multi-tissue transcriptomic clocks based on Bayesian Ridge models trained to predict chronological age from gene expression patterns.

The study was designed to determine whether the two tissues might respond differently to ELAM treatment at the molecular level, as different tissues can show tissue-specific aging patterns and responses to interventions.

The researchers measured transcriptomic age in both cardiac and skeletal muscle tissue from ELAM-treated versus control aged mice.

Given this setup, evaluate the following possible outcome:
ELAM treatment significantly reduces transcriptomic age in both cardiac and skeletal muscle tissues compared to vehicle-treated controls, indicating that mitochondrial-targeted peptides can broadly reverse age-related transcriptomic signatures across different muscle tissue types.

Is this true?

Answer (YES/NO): NO